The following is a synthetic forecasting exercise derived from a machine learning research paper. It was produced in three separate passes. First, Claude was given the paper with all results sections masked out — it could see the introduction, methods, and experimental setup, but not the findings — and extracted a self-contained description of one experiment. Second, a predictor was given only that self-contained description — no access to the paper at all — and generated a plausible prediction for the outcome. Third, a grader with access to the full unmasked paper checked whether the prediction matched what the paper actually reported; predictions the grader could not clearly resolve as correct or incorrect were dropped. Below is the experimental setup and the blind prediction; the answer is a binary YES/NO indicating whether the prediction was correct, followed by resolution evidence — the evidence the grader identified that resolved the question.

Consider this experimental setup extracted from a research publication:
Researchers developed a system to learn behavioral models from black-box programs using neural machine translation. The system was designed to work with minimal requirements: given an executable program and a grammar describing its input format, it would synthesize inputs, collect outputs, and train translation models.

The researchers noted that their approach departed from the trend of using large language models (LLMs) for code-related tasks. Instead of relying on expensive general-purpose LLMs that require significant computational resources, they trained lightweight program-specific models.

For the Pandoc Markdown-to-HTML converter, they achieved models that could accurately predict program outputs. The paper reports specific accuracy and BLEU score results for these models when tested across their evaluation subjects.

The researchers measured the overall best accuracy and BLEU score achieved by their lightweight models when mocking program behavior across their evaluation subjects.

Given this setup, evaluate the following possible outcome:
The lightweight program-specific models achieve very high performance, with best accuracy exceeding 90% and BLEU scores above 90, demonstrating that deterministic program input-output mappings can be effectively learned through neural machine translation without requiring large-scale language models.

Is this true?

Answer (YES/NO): YES